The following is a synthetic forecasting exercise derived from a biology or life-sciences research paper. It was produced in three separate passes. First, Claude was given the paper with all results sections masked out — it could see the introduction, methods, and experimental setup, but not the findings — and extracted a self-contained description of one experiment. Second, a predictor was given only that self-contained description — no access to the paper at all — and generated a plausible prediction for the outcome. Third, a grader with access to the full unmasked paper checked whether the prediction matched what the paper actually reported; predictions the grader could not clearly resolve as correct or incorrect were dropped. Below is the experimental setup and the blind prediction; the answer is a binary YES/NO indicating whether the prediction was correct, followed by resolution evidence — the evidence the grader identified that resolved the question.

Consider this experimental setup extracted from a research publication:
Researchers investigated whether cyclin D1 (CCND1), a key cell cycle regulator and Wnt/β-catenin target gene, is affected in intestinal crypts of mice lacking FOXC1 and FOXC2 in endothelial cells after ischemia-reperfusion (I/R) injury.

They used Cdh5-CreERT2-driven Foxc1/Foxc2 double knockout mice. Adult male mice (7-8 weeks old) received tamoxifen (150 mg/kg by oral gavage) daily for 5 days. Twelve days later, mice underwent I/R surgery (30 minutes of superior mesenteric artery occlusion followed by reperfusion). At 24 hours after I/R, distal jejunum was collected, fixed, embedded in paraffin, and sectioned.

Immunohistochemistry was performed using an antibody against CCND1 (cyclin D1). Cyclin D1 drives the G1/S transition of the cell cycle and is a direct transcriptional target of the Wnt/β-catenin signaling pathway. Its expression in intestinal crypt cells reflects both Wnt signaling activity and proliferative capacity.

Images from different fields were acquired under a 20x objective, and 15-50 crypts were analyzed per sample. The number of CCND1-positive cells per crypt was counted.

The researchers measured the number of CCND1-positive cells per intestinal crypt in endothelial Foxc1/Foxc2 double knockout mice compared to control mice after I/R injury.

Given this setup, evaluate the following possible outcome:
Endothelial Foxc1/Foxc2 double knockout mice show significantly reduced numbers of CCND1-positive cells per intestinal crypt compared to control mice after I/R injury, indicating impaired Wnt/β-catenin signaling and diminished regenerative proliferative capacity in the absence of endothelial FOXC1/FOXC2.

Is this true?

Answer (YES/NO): YES